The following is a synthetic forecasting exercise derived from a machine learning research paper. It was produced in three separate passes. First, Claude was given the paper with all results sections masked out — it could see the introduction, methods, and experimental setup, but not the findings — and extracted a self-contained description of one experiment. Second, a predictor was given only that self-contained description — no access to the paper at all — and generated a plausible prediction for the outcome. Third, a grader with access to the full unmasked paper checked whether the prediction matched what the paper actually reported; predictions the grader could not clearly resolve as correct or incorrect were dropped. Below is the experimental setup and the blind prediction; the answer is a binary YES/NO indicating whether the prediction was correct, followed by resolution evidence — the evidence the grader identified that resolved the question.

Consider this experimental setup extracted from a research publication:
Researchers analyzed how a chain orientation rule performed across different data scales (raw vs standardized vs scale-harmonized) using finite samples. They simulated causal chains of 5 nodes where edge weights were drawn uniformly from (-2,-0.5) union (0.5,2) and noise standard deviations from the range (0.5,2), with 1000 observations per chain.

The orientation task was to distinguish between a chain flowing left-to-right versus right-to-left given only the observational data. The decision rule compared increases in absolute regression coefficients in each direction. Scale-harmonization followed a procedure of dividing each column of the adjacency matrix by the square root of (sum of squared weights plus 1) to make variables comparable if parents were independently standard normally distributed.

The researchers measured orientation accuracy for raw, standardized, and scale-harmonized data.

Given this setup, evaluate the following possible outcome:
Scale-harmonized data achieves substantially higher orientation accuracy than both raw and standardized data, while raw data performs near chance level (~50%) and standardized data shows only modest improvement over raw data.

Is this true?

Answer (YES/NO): NO